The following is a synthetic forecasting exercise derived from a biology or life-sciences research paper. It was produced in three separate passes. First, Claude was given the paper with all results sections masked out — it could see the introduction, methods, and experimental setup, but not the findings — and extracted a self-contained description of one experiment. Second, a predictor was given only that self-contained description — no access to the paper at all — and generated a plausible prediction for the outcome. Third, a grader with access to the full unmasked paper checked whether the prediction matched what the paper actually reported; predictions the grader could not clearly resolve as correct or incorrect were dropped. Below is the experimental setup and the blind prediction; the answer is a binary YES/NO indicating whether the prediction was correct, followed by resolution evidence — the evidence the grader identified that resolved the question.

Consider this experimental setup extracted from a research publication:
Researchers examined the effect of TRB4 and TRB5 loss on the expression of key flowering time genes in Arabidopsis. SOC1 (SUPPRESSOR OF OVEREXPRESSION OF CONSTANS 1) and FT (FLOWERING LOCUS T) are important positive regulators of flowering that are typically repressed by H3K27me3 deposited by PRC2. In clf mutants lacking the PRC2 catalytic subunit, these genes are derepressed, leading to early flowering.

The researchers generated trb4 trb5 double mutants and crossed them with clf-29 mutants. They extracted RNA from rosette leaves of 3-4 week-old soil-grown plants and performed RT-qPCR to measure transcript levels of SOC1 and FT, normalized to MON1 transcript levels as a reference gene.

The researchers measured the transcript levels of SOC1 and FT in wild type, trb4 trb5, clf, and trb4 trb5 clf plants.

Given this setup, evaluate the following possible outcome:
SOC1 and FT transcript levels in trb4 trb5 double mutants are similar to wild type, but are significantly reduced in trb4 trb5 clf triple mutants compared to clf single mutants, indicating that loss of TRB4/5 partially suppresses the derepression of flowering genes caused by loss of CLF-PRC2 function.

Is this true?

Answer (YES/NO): NO